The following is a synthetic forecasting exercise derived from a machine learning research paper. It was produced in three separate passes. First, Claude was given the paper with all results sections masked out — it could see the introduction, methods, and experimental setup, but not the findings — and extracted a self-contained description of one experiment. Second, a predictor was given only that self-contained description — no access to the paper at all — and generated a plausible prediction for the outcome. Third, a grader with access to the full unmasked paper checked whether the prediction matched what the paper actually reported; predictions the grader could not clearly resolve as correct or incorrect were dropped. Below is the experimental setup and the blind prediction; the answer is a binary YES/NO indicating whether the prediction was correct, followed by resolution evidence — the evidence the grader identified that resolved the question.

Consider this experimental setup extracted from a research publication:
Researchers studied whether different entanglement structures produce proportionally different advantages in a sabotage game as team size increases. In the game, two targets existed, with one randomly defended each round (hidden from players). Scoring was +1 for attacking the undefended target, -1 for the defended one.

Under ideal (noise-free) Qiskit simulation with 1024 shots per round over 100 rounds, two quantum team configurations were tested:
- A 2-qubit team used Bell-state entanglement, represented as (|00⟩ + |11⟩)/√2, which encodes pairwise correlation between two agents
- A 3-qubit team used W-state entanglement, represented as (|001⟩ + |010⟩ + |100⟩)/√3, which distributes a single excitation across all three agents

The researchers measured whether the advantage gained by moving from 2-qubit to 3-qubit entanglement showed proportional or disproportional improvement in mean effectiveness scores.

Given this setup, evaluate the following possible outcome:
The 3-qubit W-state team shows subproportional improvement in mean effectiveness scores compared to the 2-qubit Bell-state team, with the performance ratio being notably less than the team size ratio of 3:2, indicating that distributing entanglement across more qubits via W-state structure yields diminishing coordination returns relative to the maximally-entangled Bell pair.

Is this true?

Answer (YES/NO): NO